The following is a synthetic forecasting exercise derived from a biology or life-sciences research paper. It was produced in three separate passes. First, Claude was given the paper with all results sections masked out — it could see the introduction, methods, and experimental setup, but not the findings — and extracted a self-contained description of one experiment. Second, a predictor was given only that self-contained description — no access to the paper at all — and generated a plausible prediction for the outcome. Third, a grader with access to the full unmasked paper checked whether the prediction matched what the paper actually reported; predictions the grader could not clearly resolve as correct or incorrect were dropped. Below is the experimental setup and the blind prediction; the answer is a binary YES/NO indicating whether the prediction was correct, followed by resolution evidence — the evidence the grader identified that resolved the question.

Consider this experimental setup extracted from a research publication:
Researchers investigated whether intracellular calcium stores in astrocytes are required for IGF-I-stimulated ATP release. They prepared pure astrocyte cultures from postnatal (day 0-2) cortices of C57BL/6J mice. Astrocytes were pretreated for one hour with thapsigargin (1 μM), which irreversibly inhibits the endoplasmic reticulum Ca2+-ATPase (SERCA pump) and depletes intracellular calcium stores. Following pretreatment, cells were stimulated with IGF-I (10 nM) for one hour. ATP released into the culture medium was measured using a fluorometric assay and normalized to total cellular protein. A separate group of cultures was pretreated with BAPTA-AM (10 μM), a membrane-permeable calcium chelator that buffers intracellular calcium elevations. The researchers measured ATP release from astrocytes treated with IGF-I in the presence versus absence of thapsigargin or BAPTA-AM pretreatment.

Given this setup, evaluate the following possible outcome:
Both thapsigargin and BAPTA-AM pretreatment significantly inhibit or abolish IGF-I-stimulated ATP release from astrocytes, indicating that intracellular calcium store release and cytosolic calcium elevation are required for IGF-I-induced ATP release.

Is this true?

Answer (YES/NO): YES